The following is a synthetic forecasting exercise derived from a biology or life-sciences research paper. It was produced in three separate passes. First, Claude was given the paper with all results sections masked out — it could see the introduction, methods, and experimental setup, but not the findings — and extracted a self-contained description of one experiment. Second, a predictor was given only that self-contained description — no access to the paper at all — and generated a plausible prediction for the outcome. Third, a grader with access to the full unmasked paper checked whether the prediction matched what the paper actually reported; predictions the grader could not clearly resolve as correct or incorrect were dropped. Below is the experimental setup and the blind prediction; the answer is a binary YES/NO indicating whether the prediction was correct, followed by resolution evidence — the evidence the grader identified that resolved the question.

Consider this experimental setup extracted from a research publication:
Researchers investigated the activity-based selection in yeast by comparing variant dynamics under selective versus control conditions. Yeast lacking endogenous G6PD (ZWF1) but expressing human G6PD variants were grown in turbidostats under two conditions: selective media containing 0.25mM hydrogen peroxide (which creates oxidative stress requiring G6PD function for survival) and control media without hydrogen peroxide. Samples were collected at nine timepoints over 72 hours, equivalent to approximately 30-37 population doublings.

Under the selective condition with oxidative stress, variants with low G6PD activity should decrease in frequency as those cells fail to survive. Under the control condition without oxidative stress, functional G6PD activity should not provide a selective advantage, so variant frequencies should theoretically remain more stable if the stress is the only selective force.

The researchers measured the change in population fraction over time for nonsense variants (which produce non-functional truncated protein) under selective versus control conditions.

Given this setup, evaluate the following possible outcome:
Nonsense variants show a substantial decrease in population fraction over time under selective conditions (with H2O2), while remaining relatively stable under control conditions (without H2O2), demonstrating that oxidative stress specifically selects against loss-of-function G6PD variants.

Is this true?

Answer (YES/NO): NO